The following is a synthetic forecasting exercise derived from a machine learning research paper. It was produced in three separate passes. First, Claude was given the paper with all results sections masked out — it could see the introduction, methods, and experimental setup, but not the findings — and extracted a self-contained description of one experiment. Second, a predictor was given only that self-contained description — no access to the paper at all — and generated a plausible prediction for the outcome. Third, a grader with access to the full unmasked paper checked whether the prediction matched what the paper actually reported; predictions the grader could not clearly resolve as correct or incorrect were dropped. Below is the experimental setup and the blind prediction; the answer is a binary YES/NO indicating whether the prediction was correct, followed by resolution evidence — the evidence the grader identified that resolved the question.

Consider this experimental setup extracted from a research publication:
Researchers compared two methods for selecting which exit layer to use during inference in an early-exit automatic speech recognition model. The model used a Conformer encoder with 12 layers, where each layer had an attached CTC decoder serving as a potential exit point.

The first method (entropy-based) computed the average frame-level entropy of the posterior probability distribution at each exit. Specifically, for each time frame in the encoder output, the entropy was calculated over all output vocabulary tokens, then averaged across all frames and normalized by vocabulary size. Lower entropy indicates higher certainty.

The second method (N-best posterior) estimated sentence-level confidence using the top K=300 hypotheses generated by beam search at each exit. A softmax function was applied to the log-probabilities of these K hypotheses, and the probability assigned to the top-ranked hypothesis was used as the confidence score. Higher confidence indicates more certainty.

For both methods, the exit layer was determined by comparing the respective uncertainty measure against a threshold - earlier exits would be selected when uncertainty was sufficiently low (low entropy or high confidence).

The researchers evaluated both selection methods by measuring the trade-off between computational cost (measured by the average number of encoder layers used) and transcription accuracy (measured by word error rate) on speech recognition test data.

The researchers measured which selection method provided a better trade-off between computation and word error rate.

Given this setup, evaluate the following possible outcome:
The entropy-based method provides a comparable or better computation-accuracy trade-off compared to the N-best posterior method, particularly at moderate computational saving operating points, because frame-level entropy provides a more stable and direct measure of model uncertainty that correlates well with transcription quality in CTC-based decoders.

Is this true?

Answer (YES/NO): NO